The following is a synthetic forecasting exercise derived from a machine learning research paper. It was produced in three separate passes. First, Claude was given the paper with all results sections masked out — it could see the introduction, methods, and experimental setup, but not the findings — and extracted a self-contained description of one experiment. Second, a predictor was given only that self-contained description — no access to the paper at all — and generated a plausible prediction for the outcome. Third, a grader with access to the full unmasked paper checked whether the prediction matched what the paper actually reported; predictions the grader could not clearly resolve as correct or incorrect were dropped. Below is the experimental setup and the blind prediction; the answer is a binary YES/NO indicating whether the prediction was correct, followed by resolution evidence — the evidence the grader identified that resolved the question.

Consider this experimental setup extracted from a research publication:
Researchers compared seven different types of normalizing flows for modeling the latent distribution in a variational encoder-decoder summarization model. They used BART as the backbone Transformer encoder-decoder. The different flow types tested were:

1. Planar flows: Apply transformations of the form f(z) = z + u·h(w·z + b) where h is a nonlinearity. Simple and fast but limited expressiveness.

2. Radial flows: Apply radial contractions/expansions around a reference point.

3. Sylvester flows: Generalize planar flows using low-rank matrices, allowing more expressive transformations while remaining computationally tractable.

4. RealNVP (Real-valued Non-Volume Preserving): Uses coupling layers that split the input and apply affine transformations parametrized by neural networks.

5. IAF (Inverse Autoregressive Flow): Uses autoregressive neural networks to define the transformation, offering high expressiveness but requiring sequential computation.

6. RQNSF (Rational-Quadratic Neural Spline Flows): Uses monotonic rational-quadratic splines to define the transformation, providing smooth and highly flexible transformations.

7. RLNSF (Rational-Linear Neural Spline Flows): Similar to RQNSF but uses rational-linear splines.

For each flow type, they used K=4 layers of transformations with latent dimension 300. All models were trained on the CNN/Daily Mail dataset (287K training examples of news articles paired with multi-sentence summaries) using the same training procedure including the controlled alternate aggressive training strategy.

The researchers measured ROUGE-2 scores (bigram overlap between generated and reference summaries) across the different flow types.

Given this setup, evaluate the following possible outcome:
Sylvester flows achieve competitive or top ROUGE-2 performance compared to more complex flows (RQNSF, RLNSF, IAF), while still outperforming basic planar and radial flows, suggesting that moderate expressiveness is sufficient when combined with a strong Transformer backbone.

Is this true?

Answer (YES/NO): NO